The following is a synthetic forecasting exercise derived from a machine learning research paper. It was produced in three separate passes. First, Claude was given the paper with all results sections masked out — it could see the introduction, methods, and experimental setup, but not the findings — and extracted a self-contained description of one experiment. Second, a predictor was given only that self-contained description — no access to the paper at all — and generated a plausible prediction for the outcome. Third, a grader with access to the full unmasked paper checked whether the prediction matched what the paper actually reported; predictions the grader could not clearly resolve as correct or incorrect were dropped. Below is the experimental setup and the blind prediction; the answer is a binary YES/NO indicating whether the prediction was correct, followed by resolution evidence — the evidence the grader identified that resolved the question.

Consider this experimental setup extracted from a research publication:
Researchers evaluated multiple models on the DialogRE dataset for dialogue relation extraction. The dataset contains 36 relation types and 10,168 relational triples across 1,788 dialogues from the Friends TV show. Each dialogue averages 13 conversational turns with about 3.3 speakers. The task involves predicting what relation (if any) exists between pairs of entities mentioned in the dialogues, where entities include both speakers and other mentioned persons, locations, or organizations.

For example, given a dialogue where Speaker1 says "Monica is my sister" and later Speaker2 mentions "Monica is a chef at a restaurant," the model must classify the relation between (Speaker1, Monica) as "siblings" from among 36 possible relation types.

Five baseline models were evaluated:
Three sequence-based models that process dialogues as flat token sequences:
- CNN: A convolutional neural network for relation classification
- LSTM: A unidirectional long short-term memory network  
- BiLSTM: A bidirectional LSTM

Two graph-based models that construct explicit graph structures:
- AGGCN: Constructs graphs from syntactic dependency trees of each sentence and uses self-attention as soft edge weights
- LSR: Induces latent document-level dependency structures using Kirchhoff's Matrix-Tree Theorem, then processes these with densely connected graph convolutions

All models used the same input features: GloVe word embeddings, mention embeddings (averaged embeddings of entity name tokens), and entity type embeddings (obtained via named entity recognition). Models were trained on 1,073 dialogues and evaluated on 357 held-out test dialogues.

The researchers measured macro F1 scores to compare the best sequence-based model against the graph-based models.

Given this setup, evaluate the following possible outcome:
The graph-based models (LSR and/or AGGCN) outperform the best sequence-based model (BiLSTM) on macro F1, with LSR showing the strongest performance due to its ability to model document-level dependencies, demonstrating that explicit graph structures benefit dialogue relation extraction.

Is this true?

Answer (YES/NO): NO